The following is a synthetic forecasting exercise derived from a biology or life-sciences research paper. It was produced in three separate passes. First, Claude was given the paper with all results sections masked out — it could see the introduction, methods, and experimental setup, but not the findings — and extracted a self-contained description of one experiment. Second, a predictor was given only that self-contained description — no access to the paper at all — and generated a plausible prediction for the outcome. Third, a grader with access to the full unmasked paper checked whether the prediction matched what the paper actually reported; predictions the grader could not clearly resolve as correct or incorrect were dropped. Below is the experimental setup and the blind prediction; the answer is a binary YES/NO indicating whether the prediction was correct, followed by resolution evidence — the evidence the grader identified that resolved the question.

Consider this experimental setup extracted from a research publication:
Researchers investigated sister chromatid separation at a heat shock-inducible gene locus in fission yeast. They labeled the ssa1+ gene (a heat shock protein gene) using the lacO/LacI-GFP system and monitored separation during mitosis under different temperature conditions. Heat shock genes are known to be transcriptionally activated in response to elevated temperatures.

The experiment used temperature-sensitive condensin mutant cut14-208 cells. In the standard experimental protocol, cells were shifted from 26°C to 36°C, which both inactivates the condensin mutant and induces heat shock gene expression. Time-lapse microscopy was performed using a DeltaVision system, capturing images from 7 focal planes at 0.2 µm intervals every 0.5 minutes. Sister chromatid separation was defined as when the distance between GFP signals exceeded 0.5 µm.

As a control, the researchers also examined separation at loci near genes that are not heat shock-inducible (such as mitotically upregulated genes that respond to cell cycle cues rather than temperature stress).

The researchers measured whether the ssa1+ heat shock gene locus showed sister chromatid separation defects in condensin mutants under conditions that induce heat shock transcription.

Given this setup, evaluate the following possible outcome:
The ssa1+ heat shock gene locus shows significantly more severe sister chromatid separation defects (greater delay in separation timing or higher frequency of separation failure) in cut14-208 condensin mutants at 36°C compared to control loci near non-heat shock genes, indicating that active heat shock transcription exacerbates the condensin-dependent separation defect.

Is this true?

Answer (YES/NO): YES